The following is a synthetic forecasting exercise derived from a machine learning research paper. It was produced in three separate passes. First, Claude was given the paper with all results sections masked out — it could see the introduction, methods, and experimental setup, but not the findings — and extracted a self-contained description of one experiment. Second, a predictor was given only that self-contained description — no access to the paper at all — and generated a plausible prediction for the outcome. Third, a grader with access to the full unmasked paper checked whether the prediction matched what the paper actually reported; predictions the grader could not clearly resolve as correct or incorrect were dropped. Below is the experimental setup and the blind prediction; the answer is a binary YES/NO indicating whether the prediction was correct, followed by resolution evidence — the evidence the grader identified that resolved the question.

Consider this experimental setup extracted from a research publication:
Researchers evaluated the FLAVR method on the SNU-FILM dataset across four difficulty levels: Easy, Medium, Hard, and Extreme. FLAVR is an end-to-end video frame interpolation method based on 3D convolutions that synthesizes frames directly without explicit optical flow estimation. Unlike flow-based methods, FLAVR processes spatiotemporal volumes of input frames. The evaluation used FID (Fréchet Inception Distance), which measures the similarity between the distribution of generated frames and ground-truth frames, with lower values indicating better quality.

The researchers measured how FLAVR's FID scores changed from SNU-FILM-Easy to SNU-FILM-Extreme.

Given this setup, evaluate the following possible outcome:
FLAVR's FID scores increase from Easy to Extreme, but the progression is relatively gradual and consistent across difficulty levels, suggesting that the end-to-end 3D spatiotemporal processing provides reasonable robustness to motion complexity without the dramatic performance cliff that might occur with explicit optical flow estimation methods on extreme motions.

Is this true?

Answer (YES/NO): NO